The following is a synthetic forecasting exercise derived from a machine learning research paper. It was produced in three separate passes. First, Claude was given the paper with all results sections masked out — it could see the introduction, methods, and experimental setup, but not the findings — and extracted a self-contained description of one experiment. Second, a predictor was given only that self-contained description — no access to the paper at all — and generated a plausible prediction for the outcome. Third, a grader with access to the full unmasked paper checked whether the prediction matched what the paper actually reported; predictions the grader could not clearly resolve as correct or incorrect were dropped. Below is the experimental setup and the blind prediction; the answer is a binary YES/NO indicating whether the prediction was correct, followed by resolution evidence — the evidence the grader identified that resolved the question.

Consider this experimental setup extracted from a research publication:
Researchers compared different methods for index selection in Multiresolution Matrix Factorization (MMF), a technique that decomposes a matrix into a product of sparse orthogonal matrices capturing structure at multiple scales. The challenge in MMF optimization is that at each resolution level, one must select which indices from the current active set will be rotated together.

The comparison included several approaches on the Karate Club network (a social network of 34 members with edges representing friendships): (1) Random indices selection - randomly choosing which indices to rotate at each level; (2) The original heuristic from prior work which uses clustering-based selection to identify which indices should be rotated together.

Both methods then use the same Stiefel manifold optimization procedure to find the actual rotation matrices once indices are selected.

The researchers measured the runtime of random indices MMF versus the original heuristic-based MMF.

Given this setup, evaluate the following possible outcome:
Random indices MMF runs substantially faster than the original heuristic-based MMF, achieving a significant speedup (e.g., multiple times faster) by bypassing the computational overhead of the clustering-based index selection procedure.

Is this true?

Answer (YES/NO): YES